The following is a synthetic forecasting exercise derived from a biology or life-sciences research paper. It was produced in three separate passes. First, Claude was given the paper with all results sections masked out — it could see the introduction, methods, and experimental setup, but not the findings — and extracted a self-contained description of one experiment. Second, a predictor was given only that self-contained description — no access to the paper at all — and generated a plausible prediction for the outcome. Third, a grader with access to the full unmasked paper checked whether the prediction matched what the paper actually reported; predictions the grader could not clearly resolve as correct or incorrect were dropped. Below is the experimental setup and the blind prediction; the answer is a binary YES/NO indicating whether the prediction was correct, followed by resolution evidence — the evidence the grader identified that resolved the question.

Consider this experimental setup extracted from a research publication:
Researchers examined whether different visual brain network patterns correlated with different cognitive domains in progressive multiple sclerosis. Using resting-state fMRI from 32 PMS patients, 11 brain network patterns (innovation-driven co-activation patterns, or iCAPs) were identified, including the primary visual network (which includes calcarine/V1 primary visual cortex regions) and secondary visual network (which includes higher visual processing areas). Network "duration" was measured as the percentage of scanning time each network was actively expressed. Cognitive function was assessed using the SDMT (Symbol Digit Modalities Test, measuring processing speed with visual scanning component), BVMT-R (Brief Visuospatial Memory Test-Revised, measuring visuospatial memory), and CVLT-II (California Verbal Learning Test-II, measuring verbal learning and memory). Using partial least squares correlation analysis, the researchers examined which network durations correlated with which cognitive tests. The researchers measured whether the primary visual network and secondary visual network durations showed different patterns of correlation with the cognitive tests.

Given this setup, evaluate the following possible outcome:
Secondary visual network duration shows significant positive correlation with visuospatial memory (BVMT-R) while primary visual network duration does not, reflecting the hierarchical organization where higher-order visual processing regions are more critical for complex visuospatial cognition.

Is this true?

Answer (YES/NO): NO